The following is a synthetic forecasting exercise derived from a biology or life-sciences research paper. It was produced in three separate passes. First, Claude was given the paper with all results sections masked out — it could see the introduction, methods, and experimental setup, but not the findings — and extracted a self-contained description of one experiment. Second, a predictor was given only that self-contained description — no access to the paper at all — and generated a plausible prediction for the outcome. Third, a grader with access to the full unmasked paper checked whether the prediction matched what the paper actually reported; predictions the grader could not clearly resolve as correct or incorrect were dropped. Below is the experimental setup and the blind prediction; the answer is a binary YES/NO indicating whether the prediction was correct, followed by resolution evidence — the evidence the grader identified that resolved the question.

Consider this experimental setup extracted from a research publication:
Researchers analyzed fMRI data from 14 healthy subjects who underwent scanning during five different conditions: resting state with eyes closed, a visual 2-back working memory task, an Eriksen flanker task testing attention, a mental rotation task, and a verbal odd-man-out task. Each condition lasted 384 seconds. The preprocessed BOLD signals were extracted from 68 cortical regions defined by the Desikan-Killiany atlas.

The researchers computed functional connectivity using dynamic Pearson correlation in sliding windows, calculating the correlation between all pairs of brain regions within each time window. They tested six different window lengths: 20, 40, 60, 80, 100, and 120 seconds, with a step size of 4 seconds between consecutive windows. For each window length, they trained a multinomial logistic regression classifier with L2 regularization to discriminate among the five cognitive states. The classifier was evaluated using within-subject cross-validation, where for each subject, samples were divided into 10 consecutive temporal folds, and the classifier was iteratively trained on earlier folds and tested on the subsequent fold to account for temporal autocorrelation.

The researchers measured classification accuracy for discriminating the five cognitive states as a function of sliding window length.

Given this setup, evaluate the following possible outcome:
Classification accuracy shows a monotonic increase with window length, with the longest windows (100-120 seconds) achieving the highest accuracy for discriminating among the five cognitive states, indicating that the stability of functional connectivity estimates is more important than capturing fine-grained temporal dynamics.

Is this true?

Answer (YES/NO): YES